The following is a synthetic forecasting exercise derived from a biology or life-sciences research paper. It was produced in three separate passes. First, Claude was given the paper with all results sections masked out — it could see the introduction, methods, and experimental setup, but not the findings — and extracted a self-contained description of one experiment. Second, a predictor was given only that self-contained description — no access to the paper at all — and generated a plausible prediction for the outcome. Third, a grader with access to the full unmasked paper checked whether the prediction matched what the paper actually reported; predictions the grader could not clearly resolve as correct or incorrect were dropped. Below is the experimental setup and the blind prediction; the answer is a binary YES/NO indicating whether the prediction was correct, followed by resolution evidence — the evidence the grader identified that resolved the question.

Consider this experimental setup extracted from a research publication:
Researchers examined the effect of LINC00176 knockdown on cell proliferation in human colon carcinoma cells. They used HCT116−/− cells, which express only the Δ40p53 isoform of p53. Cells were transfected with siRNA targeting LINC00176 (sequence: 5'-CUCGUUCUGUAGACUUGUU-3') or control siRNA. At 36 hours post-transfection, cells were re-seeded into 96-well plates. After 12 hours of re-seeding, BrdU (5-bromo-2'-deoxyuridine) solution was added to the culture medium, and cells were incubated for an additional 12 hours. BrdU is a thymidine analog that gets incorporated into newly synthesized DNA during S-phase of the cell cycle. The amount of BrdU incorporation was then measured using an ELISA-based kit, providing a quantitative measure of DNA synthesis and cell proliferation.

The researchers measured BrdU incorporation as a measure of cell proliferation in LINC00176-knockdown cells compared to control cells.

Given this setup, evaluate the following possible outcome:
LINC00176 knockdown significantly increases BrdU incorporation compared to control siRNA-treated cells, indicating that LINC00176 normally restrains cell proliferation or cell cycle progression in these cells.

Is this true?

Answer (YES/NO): YES